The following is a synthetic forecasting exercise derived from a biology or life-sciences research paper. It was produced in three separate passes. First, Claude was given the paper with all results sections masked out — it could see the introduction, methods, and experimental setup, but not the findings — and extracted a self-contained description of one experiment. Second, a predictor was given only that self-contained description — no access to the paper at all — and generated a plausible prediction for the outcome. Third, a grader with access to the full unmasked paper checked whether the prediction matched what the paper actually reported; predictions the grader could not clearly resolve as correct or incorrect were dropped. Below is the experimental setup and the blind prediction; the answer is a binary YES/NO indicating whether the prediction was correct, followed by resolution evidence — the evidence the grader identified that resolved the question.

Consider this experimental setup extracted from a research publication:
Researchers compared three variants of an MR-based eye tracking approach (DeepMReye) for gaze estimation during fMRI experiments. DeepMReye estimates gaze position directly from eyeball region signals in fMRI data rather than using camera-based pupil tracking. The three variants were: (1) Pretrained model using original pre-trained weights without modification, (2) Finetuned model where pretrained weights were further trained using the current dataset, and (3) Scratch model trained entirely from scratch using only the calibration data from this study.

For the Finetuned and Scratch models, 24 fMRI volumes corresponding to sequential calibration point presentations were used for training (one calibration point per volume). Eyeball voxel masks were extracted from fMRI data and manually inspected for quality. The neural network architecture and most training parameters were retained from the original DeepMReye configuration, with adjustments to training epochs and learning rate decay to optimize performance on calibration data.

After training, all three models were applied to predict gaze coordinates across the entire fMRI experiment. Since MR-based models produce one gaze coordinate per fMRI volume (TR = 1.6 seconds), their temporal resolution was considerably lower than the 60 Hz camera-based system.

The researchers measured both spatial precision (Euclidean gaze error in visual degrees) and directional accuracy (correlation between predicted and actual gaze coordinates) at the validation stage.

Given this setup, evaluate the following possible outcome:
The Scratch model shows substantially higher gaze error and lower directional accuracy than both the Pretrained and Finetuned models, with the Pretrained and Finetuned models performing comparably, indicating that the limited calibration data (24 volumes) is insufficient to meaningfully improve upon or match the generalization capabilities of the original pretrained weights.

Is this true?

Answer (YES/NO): NO